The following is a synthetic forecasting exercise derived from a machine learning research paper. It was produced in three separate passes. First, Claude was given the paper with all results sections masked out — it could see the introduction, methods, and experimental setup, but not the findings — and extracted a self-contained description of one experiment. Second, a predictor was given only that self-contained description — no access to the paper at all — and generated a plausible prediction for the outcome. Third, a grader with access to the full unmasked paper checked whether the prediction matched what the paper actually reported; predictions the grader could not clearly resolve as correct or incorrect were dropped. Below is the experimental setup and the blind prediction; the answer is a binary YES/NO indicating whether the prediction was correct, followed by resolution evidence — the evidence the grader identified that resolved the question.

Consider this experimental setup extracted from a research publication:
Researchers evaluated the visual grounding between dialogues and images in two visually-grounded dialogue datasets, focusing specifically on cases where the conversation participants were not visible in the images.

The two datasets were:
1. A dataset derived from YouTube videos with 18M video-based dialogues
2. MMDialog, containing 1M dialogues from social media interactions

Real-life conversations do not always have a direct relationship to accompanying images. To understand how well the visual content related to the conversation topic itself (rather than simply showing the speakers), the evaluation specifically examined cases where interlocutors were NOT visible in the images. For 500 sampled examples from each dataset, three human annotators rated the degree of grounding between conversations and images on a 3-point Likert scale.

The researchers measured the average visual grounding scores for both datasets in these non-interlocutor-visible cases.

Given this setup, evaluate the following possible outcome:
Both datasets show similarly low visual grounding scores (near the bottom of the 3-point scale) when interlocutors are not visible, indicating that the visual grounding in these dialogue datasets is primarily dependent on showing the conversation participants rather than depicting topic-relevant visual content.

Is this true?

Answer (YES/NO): NO